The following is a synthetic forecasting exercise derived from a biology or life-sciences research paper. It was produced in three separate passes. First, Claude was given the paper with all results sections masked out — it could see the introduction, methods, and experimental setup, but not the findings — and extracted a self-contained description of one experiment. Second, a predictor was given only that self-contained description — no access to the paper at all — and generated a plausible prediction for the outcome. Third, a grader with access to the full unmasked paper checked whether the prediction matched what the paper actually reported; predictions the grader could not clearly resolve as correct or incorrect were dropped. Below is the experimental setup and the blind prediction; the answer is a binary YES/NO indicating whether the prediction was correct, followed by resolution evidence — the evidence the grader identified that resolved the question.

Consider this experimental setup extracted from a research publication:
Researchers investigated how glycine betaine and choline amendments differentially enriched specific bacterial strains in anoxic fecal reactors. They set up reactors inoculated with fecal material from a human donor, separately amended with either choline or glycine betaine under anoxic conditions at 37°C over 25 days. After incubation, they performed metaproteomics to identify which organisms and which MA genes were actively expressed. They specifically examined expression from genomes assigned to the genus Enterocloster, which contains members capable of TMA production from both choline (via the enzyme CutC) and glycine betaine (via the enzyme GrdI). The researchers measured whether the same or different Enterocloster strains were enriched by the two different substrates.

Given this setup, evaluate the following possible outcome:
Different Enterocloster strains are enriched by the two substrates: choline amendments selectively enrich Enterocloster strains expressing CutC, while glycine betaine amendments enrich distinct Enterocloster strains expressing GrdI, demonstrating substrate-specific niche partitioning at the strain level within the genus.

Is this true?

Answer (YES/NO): YES